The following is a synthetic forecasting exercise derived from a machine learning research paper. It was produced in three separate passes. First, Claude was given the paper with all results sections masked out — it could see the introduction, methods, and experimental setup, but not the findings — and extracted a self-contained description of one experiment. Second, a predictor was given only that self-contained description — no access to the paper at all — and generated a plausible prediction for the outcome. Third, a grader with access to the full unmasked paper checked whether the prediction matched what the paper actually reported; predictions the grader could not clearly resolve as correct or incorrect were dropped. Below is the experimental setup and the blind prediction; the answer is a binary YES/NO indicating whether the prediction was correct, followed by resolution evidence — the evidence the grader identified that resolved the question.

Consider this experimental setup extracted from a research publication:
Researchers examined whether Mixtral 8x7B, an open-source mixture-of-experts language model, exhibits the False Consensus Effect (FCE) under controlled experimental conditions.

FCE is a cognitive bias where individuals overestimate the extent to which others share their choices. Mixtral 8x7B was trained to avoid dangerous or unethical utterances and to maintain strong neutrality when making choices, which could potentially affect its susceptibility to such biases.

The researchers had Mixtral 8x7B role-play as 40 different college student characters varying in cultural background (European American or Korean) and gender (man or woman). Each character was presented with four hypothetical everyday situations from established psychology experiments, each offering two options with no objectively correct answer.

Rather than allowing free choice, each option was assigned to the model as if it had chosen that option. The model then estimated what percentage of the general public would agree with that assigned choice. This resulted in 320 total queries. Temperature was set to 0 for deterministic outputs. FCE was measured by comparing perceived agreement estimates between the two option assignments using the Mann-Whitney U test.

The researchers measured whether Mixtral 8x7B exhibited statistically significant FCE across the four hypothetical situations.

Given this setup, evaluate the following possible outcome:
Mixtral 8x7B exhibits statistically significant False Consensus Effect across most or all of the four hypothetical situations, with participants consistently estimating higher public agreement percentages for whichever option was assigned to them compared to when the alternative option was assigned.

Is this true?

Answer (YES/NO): YES